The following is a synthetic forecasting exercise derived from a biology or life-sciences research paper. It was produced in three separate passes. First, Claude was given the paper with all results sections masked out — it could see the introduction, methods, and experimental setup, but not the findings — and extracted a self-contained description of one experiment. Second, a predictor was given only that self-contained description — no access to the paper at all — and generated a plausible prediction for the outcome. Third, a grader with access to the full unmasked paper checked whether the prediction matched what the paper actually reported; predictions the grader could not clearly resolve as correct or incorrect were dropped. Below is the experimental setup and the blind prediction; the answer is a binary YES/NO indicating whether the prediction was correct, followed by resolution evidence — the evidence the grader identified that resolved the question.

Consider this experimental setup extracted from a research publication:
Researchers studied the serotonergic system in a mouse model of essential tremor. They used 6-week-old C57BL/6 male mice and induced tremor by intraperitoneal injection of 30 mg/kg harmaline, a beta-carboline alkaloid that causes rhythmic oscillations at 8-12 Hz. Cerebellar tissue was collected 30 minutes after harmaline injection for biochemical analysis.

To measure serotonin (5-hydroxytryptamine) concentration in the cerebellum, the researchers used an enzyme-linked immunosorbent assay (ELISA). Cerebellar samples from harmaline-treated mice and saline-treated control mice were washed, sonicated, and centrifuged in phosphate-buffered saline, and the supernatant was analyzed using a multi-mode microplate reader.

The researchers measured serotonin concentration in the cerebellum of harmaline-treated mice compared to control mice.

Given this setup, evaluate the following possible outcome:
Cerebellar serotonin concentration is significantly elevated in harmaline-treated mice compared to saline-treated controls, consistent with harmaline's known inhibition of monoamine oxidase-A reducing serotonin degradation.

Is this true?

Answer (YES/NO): NO